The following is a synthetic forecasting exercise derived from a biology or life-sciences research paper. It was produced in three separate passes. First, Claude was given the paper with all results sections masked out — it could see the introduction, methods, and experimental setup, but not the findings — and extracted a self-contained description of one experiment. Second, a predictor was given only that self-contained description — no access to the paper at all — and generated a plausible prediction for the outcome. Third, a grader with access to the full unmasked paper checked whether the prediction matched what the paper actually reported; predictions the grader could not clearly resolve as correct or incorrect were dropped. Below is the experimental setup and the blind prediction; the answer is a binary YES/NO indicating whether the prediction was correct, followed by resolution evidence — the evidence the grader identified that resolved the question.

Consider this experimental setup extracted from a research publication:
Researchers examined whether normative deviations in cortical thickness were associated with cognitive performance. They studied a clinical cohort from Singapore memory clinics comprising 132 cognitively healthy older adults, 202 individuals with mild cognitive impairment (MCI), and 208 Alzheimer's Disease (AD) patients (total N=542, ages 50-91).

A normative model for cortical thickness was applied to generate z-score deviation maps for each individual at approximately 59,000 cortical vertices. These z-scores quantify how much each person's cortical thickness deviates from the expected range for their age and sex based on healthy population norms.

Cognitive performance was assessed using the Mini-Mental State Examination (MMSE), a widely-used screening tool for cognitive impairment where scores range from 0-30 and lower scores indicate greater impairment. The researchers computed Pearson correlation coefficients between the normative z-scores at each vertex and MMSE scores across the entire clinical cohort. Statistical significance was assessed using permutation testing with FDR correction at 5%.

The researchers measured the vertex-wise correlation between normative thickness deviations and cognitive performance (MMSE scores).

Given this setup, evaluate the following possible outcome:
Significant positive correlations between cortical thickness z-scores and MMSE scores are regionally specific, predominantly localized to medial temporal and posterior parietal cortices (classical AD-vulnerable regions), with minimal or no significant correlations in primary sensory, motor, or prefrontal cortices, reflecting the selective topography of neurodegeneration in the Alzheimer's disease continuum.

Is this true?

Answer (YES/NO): NO